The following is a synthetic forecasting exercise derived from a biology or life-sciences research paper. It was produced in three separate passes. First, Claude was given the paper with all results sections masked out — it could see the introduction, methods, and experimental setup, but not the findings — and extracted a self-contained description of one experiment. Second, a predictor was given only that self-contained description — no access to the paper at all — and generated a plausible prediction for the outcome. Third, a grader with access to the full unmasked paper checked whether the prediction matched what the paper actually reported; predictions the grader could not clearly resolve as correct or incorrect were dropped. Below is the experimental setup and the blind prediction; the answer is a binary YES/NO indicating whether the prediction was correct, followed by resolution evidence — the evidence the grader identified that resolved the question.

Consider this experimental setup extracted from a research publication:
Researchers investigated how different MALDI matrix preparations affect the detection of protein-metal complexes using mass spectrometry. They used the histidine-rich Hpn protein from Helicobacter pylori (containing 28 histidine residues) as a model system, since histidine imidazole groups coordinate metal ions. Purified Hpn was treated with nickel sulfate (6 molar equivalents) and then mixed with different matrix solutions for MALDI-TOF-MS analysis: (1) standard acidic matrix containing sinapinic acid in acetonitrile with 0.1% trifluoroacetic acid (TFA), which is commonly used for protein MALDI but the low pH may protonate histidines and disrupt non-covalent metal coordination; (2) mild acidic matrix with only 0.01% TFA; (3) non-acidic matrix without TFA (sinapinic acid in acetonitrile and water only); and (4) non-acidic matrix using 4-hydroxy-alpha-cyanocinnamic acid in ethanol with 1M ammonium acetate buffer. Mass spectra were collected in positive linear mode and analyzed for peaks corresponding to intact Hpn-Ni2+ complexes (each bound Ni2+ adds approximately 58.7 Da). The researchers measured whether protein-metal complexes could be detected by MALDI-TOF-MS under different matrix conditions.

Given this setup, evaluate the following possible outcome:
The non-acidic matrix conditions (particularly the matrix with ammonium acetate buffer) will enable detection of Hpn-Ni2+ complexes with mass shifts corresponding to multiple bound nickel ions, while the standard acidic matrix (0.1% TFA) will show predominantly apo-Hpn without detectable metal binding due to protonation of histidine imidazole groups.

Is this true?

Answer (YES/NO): NO